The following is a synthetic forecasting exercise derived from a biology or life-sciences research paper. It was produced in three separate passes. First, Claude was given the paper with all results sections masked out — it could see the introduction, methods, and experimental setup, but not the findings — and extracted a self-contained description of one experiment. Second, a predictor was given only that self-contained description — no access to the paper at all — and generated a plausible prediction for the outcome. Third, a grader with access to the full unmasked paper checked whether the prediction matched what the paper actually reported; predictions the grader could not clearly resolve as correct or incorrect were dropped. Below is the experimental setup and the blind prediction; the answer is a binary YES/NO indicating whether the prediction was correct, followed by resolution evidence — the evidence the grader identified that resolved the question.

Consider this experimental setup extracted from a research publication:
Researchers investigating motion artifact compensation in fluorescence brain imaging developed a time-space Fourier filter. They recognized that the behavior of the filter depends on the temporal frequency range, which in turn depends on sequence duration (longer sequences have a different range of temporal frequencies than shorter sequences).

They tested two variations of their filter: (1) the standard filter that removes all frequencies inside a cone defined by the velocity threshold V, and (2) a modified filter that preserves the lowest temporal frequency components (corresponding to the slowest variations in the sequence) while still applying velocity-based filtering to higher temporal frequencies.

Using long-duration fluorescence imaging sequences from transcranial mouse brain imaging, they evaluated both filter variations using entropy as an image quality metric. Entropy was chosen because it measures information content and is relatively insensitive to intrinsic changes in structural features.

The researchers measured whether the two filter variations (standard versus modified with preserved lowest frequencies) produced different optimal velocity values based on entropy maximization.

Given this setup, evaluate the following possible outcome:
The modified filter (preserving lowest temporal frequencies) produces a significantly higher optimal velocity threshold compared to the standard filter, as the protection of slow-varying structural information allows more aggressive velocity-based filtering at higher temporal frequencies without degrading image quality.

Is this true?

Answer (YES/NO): NO